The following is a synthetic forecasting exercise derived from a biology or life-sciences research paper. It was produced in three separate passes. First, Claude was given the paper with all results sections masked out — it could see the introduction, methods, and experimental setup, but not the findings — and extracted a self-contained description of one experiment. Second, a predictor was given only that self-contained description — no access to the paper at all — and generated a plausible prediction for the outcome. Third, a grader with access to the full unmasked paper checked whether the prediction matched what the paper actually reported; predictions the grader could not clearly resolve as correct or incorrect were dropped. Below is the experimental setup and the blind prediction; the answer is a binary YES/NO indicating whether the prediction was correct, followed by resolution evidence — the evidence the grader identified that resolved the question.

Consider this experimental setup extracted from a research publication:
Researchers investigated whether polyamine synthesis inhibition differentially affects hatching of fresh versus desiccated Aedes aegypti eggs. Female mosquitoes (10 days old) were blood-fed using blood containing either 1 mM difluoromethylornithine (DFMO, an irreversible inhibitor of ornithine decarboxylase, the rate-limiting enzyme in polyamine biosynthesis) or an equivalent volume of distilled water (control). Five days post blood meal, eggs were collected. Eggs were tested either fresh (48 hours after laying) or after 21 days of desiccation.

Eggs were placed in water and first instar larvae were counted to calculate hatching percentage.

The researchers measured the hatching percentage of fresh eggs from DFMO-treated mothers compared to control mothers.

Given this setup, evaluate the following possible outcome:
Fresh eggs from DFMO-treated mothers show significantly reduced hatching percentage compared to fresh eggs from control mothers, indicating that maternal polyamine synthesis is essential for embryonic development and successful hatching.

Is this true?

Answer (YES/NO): NO